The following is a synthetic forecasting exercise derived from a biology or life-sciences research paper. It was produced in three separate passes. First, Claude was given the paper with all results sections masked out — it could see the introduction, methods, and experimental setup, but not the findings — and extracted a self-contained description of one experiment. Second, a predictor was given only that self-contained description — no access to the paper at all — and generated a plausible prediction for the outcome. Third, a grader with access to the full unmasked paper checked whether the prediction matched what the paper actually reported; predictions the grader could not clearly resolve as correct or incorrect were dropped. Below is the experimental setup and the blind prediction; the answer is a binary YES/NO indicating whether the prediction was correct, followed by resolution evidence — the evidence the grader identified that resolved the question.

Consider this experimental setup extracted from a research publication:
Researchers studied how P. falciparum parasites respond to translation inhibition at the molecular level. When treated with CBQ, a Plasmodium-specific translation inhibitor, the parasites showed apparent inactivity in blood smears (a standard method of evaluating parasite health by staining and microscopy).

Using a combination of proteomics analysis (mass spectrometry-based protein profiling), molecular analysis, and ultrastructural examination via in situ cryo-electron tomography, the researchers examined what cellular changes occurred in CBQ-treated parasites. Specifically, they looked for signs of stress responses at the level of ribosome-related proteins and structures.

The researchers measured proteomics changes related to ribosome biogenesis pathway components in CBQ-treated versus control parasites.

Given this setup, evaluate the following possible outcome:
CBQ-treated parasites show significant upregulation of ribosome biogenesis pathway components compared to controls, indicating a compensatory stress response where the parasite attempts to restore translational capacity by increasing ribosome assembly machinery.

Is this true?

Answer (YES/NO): YES